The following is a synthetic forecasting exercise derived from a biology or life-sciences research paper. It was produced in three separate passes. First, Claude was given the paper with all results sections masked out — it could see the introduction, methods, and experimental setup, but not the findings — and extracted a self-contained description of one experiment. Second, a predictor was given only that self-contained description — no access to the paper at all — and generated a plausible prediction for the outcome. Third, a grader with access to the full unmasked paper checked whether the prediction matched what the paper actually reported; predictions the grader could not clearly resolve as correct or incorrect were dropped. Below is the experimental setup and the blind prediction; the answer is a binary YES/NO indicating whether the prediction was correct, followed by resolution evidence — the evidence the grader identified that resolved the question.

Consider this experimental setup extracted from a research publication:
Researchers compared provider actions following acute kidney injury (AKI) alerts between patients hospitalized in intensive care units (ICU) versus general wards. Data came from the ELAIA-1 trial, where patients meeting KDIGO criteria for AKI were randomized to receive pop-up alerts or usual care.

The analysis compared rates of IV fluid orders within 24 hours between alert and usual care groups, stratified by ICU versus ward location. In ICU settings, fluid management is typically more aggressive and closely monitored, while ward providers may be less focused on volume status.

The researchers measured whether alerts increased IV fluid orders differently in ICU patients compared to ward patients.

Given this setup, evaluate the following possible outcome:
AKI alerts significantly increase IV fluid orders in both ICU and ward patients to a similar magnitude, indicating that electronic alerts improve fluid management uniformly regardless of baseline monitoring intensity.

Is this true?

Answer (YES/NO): NO